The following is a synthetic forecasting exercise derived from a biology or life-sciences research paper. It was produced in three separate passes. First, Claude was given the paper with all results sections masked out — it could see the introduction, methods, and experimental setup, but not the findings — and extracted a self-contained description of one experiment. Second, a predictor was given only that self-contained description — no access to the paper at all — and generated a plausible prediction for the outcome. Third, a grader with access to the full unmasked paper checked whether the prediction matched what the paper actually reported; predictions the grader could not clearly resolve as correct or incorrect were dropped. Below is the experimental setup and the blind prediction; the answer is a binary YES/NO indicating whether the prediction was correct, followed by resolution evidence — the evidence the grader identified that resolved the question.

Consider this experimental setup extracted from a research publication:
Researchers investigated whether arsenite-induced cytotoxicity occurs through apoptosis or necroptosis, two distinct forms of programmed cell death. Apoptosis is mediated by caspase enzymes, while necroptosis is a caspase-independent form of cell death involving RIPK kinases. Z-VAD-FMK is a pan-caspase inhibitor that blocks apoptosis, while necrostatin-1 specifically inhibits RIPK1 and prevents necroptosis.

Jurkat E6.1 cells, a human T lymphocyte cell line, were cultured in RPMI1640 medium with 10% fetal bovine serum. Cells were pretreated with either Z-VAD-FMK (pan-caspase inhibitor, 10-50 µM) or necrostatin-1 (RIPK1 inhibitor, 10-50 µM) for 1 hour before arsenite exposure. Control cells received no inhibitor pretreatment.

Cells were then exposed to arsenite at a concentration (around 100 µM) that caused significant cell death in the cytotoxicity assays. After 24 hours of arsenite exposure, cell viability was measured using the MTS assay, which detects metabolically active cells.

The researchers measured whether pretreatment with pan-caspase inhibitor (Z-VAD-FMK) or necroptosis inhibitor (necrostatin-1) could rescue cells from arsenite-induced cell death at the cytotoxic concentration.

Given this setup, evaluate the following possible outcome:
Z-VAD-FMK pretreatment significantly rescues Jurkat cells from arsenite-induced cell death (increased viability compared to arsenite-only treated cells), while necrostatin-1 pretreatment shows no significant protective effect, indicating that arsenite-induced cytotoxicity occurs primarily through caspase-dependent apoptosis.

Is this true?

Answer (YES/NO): NO